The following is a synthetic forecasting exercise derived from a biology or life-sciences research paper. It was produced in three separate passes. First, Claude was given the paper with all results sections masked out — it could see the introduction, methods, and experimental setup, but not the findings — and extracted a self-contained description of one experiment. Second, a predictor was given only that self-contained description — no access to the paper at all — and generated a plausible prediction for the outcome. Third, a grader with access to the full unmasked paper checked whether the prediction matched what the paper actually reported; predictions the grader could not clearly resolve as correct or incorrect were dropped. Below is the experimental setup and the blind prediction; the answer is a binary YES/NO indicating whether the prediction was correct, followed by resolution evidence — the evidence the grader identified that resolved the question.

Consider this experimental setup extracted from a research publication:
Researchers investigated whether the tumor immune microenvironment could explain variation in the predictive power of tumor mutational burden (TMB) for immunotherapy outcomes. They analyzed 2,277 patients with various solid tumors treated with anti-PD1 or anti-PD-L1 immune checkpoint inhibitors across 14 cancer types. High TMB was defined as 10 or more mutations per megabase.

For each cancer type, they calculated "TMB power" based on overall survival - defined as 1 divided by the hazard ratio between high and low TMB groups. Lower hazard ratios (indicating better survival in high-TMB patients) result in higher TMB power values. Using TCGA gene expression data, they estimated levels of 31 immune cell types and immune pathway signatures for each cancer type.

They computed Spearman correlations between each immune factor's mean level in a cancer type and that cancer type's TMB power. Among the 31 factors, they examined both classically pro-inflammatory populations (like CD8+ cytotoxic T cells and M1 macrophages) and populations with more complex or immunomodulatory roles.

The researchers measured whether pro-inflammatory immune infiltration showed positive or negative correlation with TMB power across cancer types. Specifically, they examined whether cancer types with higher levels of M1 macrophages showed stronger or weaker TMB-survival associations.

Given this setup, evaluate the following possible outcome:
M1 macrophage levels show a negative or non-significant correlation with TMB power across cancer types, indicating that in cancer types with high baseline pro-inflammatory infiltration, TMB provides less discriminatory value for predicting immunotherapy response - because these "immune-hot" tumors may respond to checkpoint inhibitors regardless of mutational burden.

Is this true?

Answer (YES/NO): NO